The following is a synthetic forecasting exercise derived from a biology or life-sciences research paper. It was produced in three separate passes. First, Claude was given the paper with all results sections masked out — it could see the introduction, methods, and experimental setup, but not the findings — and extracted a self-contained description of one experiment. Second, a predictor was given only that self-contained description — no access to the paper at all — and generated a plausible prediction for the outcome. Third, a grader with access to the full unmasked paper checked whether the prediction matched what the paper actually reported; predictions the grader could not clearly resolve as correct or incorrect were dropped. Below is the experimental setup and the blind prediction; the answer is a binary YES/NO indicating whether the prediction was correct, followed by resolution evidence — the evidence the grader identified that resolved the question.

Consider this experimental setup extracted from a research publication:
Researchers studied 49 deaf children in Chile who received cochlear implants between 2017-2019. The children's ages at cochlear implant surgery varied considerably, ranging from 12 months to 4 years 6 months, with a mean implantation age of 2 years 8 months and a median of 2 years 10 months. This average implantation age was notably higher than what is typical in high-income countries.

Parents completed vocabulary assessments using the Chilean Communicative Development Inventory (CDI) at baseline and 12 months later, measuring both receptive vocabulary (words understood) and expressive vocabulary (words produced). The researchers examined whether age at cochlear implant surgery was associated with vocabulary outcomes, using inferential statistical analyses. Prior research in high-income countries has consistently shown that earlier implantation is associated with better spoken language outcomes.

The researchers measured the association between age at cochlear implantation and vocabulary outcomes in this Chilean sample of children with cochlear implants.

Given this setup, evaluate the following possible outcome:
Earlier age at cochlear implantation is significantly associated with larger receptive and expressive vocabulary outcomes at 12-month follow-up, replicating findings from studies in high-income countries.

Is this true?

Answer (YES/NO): NO